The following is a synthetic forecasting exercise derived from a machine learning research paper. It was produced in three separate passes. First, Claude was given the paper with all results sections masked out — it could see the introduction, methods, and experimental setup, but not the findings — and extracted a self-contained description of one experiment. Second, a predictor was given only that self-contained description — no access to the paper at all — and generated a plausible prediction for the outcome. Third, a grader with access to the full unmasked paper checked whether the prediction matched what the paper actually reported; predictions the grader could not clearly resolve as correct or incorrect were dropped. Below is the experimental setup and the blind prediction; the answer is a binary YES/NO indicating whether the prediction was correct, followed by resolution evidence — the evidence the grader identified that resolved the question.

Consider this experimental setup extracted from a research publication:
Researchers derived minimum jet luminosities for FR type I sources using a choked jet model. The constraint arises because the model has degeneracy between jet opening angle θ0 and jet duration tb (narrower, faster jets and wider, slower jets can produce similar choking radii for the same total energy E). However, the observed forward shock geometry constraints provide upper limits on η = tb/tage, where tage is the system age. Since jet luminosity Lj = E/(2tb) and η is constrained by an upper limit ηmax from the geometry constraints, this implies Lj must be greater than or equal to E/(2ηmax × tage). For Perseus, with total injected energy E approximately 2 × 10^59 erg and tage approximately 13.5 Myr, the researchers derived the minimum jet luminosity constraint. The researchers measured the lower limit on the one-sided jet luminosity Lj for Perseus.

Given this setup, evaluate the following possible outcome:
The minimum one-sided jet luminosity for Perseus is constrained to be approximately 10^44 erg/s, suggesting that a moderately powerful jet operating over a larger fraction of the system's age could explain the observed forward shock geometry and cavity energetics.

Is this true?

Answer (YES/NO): NO